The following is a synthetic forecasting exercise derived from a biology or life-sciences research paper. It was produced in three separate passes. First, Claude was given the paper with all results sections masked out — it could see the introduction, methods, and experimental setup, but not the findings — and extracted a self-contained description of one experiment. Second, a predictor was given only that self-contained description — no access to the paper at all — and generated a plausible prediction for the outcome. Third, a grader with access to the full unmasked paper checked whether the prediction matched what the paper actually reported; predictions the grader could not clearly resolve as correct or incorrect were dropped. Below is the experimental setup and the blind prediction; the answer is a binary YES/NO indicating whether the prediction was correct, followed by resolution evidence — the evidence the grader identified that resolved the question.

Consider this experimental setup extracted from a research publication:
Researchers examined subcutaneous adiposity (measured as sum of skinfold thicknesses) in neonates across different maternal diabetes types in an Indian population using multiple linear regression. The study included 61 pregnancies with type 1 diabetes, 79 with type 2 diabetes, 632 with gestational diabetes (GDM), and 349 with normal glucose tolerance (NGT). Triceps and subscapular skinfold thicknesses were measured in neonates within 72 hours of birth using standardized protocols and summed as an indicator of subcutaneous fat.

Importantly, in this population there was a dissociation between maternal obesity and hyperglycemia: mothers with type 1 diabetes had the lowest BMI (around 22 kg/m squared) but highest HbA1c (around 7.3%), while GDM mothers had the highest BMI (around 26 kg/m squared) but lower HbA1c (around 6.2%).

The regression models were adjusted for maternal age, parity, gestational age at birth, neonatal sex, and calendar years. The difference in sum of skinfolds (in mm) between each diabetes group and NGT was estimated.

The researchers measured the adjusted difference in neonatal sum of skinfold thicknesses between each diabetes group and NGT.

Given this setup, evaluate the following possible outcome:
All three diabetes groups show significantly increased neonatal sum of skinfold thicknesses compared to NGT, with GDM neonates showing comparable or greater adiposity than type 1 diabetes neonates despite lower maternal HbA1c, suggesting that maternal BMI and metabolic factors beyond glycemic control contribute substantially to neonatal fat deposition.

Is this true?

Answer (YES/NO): NO